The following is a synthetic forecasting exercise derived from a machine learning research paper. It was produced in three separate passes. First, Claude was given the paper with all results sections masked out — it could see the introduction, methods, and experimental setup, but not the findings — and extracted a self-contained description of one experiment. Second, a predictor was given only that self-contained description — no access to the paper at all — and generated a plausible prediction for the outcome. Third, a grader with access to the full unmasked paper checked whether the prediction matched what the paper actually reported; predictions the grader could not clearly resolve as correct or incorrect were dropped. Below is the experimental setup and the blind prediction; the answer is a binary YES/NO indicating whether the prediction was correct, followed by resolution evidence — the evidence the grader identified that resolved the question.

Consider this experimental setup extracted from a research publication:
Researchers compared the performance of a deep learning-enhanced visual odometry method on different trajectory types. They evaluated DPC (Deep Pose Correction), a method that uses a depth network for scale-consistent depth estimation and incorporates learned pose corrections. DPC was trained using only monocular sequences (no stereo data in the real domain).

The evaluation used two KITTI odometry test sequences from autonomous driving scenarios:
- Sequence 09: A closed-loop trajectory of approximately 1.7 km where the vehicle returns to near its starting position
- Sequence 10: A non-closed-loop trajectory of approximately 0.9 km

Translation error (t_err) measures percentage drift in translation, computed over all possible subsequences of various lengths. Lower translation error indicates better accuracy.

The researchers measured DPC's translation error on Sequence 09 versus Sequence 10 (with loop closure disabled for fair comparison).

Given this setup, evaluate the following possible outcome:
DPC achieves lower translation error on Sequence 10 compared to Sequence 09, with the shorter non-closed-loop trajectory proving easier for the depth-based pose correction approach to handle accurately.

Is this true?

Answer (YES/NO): NO